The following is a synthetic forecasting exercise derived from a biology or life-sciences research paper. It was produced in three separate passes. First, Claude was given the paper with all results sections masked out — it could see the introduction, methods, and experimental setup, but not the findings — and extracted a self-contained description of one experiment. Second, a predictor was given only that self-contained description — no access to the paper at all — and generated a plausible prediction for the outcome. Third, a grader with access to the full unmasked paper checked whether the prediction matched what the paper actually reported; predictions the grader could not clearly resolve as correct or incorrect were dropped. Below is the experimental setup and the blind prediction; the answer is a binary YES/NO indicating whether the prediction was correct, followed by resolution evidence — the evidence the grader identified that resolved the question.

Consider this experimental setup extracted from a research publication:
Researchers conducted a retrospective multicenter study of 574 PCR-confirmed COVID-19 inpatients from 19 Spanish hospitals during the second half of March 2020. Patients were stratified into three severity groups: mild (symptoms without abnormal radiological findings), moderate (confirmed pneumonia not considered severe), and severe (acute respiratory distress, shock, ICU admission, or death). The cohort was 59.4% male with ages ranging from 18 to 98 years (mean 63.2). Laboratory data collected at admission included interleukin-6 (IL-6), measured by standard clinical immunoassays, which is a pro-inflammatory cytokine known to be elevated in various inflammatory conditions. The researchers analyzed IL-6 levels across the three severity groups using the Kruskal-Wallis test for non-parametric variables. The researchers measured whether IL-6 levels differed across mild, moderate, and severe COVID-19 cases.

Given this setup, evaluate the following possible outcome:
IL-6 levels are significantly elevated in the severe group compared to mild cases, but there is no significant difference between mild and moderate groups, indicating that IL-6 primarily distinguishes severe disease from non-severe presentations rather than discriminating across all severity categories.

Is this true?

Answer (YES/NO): NO